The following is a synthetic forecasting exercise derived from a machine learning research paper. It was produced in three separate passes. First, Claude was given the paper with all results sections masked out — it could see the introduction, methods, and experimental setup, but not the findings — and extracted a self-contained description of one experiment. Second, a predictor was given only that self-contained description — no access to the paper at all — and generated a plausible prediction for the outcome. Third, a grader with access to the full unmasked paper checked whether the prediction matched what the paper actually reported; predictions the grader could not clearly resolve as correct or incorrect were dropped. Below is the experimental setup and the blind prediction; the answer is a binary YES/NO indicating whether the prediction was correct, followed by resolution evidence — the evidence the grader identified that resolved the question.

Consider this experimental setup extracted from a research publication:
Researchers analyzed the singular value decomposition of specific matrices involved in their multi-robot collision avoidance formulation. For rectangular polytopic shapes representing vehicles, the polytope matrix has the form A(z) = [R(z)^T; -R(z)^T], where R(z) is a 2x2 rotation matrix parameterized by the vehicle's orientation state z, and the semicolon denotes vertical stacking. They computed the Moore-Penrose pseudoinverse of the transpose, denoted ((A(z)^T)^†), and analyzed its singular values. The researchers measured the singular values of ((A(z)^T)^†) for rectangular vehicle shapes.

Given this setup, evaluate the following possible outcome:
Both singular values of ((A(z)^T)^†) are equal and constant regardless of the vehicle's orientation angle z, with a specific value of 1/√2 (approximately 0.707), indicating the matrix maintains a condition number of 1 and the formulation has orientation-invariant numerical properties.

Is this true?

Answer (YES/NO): YES